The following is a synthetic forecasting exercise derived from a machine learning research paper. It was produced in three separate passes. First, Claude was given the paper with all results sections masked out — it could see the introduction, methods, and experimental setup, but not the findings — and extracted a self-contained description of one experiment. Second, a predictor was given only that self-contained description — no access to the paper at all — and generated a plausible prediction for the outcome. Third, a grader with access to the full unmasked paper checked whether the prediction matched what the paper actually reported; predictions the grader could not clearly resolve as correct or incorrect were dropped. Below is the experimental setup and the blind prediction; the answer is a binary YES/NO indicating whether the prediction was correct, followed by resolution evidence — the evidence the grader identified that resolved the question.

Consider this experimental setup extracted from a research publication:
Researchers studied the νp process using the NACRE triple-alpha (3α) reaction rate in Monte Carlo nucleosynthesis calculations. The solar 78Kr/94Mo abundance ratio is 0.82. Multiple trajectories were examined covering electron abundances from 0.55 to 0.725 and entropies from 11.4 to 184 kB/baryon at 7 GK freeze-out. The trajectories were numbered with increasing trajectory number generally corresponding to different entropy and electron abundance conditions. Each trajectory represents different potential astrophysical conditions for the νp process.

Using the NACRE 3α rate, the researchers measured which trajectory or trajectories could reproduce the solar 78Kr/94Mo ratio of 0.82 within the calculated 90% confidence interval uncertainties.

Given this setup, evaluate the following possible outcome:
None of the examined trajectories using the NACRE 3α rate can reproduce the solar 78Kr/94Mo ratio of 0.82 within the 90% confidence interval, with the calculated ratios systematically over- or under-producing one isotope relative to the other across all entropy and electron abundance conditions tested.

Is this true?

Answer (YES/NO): NO